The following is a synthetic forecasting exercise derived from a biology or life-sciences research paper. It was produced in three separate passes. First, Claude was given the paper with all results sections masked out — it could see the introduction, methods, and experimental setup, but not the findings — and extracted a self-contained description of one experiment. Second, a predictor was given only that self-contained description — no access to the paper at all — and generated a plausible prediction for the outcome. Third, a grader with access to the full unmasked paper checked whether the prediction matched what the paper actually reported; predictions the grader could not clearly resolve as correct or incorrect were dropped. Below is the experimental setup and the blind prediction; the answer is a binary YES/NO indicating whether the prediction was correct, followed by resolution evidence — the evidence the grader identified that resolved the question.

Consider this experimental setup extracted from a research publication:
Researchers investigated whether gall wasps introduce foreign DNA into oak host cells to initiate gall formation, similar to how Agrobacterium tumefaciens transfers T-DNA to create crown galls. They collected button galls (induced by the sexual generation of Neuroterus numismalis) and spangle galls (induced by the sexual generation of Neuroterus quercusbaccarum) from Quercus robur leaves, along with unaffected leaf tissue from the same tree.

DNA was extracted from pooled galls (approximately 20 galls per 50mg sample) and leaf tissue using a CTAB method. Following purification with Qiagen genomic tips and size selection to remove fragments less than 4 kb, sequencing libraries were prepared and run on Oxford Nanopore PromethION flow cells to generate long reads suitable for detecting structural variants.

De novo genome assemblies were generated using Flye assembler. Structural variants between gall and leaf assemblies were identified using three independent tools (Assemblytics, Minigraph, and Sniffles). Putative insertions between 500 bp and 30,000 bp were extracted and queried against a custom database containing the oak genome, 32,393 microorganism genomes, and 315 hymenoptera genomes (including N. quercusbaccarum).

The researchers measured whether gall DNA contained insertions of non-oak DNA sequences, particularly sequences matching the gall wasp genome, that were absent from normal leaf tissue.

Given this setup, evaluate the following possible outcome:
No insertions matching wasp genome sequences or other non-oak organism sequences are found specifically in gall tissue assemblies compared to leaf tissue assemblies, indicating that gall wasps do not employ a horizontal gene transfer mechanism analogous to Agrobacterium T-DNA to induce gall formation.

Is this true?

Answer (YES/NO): YES